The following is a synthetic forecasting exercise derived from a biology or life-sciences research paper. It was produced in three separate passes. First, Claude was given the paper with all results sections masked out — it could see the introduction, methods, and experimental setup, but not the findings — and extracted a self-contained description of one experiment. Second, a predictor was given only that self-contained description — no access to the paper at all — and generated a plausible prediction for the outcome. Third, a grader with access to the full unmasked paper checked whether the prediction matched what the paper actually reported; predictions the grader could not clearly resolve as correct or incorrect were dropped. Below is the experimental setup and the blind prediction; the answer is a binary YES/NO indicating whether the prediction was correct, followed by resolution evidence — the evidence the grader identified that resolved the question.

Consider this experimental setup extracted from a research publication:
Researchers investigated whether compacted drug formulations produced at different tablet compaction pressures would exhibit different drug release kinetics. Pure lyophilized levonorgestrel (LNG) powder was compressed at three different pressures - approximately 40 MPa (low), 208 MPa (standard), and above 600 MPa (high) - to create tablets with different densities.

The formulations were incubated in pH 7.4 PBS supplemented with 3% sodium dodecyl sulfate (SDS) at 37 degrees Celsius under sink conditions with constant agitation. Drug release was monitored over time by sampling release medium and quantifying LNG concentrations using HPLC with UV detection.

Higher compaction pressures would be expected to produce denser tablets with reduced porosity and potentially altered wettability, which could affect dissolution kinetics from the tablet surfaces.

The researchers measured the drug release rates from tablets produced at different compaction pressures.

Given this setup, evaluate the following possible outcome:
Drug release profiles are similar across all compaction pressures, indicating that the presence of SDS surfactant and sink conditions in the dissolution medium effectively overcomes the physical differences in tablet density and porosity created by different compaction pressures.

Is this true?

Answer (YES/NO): NO